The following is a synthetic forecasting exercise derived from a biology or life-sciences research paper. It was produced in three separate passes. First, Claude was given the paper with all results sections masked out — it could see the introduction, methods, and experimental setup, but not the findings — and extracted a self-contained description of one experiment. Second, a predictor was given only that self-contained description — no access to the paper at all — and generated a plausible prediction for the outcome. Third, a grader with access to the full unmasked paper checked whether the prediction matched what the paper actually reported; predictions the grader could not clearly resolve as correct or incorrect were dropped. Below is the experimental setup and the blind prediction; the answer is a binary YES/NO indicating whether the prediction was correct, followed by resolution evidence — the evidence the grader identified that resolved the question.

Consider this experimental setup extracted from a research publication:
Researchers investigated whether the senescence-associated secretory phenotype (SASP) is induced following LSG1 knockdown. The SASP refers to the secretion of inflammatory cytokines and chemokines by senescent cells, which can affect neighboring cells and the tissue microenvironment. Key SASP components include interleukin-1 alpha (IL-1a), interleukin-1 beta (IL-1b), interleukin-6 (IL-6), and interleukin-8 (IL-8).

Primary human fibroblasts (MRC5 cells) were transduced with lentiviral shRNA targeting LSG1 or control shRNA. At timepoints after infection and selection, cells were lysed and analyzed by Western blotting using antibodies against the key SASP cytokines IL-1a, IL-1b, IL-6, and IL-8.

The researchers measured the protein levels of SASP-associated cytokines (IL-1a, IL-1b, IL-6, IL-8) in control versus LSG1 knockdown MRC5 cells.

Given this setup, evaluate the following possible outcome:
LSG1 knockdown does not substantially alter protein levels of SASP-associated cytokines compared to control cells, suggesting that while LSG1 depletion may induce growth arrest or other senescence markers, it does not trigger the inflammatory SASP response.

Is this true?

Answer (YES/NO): YES